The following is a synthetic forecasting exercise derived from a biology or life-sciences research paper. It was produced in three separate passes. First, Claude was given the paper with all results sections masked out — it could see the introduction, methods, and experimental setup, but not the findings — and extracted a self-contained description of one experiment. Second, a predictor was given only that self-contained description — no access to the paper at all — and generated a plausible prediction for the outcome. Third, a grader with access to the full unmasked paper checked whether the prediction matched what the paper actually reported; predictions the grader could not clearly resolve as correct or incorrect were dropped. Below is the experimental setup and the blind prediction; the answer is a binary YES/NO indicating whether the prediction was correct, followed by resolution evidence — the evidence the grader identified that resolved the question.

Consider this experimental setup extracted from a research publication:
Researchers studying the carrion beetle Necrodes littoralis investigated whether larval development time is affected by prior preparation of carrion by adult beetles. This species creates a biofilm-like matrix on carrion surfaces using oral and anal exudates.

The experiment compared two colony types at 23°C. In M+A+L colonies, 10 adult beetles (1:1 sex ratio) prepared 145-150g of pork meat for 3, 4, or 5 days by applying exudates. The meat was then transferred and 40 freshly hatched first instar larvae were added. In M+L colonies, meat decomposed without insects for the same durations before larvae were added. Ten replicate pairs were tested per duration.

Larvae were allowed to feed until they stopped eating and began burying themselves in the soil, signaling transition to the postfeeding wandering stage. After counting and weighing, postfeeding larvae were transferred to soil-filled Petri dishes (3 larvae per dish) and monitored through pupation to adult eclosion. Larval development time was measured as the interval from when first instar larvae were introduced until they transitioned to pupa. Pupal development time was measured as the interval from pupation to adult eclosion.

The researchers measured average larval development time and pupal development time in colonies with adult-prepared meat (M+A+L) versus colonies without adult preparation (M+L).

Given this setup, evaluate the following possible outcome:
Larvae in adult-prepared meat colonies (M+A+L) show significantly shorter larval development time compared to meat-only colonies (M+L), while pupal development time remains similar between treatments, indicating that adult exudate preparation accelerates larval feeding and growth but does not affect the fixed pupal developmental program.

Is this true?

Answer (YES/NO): YES